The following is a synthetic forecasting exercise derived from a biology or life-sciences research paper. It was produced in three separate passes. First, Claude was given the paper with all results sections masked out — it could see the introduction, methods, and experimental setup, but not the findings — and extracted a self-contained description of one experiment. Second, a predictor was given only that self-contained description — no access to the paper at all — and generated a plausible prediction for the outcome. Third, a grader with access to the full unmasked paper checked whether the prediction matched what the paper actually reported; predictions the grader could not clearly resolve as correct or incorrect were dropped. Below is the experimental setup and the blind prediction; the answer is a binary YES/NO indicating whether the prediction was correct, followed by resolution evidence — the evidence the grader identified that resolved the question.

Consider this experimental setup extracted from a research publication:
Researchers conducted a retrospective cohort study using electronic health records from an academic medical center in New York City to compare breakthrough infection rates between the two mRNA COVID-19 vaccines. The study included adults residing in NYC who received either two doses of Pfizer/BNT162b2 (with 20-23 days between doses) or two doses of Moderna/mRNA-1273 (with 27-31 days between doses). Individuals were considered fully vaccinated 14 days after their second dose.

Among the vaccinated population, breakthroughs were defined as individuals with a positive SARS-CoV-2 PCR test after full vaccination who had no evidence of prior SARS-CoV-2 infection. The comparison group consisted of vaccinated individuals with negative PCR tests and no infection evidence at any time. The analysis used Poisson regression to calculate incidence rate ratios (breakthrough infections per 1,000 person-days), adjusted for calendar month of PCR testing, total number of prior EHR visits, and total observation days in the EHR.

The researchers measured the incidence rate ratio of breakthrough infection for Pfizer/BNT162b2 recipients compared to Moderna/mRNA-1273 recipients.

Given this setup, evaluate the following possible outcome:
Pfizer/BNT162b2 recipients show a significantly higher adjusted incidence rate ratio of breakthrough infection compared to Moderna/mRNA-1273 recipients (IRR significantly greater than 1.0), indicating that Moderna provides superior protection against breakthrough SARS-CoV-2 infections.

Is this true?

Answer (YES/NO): YES